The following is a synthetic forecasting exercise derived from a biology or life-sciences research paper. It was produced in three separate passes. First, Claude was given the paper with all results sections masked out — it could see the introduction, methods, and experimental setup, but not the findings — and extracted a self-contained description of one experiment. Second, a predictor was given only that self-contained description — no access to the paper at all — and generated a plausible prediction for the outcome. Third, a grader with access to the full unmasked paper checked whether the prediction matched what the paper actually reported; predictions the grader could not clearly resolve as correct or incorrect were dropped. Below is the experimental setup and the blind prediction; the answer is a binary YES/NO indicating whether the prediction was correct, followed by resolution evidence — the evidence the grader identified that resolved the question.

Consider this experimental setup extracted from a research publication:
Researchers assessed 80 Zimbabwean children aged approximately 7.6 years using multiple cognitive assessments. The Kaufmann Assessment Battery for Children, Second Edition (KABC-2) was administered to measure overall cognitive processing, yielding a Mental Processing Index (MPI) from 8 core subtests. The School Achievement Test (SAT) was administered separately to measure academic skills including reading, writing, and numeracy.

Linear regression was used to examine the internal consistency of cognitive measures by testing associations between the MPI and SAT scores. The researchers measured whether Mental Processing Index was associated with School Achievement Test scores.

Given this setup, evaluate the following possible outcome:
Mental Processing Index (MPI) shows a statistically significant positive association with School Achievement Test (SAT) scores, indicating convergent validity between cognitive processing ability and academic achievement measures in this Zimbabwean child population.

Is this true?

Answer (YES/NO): YES